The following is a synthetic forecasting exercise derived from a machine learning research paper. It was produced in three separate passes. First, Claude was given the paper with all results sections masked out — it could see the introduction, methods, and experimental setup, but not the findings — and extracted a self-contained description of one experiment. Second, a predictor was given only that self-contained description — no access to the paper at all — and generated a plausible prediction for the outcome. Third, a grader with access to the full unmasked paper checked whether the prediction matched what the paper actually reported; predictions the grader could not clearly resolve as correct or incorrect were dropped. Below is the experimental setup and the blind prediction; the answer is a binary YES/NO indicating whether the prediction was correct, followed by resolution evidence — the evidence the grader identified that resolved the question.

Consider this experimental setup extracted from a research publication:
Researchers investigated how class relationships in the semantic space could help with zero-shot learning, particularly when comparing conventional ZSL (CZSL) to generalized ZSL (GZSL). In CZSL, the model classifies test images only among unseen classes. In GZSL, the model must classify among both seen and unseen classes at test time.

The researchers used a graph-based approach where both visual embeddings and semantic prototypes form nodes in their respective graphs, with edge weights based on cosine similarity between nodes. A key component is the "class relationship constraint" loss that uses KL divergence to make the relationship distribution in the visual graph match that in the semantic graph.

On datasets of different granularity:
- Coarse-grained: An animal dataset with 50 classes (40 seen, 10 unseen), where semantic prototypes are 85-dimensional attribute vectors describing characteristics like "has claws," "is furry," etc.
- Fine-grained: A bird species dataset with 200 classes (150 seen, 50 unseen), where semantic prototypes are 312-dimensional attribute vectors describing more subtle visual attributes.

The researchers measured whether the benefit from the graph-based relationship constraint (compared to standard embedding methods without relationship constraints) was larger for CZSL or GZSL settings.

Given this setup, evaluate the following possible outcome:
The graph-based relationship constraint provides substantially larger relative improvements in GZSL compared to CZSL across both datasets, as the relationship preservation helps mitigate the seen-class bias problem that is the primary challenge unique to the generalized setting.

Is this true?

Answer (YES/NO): NO